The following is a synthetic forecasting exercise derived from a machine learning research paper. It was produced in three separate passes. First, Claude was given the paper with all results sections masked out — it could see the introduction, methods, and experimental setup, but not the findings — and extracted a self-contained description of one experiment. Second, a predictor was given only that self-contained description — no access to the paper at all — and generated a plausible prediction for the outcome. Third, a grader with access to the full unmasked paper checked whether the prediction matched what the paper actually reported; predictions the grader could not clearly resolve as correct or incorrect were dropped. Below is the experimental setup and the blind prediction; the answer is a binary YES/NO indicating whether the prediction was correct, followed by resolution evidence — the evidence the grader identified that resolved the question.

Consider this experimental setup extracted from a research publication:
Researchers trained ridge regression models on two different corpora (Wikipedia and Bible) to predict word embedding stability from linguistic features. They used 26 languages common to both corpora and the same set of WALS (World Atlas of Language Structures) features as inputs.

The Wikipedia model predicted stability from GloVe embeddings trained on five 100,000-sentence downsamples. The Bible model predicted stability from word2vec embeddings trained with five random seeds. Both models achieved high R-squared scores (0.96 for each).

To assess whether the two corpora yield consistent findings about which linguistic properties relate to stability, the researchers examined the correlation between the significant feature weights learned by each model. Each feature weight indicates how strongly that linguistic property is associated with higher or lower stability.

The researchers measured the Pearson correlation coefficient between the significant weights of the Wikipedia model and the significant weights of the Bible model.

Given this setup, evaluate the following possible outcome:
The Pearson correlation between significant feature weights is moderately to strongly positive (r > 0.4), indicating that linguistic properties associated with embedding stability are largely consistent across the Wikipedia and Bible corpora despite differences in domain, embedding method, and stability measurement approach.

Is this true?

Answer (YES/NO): YES